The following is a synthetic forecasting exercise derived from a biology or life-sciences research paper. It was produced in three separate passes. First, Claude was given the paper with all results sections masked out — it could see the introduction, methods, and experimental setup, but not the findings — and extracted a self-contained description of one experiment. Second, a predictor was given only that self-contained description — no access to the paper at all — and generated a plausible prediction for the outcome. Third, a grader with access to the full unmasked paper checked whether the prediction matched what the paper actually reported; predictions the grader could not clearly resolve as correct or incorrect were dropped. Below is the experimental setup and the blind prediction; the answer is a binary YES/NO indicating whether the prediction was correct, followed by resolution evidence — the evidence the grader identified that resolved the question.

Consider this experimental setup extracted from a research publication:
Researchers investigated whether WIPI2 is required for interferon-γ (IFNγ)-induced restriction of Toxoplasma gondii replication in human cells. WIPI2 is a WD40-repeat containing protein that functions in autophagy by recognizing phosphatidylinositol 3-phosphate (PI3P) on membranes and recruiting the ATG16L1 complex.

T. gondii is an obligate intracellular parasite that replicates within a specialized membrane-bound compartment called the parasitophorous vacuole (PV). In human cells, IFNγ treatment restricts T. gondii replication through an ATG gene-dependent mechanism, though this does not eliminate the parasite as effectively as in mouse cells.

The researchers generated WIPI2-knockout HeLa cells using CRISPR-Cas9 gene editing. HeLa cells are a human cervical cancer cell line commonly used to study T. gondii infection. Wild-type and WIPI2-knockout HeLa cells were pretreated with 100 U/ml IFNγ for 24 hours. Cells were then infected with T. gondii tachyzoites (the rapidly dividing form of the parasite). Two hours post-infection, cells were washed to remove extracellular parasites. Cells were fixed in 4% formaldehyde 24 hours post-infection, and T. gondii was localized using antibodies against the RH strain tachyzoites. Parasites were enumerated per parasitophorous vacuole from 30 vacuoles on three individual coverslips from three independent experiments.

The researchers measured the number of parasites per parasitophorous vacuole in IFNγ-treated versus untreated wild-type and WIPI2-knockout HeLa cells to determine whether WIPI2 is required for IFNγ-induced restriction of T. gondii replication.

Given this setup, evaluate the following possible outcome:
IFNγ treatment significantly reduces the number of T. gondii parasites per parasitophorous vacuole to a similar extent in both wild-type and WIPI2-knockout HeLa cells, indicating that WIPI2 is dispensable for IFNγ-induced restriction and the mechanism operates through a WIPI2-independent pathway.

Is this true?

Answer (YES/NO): NO